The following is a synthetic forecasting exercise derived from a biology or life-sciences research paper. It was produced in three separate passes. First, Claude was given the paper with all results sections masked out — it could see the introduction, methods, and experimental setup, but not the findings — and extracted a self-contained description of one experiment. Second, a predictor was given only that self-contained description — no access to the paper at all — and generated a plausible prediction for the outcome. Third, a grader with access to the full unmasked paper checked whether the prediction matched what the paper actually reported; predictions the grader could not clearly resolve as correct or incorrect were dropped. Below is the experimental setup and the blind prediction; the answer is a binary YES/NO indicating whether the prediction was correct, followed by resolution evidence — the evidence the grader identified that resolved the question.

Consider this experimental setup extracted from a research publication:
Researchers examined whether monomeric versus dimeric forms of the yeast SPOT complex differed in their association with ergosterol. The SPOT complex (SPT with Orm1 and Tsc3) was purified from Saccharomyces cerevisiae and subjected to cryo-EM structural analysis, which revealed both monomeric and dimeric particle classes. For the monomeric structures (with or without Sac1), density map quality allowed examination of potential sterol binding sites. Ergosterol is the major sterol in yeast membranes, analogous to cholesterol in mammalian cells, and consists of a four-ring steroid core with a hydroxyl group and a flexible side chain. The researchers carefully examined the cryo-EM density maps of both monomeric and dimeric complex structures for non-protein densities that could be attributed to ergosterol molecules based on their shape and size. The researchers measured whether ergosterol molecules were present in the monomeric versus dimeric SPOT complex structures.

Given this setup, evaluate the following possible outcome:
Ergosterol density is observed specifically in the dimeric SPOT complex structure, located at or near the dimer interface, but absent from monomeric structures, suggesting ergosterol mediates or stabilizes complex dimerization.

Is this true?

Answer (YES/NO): NO